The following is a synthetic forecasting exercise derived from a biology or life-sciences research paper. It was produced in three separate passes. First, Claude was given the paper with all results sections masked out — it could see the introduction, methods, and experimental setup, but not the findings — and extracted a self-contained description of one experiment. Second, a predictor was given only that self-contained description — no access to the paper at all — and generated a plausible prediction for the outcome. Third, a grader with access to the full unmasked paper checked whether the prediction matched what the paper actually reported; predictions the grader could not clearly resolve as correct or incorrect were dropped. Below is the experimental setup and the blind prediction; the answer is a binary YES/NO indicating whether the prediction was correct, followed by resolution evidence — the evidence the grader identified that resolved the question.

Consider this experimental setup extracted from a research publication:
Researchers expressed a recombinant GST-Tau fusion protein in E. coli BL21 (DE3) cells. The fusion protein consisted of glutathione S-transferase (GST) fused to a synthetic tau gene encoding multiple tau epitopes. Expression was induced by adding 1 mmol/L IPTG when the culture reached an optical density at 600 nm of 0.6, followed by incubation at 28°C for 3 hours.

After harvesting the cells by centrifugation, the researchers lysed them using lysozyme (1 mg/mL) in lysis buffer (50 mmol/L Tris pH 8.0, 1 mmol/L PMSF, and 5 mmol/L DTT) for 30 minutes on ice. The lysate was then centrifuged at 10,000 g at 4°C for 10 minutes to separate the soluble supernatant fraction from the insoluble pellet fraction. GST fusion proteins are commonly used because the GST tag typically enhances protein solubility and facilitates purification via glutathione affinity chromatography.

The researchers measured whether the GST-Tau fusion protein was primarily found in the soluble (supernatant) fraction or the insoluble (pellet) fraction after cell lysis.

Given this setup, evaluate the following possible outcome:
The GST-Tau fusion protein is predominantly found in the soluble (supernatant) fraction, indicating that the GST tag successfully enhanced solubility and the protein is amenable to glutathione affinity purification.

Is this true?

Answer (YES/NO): NO